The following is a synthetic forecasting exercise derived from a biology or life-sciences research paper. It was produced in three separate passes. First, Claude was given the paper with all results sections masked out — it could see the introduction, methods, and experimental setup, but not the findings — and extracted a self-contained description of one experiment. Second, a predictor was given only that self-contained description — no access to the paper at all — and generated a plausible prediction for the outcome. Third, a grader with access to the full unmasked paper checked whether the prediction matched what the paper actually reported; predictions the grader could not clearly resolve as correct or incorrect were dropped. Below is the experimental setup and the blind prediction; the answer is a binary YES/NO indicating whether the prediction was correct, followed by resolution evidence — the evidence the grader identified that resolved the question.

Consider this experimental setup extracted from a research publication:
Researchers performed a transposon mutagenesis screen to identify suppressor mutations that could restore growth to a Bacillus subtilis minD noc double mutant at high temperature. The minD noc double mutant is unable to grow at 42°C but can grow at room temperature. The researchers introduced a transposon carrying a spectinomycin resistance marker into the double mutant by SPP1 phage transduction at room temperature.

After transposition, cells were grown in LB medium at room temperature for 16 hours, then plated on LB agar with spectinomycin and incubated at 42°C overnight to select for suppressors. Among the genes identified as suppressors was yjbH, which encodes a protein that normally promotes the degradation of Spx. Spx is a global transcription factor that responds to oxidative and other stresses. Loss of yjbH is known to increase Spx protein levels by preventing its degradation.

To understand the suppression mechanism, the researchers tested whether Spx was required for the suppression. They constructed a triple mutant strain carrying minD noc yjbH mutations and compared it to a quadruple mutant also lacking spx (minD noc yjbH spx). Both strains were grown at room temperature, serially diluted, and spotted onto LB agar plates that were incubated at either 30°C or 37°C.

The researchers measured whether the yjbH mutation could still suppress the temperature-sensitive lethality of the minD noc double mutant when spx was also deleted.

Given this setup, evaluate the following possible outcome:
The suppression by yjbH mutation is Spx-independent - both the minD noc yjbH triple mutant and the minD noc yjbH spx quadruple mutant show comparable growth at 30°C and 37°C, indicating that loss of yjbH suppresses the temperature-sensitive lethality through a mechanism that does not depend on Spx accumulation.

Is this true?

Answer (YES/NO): NO